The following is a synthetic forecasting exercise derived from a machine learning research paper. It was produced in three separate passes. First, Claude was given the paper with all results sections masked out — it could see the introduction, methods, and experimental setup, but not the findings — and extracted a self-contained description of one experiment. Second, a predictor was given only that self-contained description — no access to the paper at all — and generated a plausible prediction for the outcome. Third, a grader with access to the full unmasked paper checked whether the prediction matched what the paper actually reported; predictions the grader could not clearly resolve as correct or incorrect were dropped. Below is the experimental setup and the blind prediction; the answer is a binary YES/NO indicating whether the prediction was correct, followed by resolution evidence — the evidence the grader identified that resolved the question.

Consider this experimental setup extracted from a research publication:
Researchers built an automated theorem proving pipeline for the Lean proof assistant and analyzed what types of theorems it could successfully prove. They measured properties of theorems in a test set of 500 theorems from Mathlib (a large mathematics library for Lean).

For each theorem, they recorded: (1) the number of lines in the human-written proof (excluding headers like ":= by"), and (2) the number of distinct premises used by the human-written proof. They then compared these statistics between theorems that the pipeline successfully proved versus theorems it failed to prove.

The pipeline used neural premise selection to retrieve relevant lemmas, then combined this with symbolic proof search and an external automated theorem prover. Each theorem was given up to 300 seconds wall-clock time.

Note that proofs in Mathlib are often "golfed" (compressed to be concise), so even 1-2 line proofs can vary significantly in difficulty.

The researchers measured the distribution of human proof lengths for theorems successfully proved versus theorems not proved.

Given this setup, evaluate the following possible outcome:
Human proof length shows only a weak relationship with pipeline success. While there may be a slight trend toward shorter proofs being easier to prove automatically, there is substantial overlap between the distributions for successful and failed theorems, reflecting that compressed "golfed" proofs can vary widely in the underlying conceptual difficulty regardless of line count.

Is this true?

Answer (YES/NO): NO